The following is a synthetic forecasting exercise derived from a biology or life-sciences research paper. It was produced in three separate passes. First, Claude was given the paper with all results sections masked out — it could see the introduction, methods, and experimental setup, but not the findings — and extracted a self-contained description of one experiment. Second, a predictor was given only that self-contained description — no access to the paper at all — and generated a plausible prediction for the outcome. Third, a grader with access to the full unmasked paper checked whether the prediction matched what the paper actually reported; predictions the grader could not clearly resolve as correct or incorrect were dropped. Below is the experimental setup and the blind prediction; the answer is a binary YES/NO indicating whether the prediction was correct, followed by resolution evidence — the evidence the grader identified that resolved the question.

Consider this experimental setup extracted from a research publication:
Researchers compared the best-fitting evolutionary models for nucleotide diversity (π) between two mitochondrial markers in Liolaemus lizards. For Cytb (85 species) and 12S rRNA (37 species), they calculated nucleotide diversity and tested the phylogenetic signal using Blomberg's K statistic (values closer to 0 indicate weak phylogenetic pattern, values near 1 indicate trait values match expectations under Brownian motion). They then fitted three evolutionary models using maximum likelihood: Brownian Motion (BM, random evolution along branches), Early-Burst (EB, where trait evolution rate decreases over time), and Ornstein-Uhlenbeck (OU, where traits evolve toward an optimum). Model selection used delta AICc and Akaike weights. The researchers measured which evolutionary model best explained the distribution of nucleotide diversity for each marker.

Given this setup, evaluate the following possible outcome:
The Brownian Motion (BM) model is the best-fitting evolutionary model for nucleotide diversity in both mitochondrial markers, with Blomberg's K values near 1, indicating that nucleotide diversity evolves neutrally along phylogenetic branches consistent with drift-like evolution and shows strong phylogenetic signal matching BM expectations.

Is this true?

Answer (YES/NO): NO